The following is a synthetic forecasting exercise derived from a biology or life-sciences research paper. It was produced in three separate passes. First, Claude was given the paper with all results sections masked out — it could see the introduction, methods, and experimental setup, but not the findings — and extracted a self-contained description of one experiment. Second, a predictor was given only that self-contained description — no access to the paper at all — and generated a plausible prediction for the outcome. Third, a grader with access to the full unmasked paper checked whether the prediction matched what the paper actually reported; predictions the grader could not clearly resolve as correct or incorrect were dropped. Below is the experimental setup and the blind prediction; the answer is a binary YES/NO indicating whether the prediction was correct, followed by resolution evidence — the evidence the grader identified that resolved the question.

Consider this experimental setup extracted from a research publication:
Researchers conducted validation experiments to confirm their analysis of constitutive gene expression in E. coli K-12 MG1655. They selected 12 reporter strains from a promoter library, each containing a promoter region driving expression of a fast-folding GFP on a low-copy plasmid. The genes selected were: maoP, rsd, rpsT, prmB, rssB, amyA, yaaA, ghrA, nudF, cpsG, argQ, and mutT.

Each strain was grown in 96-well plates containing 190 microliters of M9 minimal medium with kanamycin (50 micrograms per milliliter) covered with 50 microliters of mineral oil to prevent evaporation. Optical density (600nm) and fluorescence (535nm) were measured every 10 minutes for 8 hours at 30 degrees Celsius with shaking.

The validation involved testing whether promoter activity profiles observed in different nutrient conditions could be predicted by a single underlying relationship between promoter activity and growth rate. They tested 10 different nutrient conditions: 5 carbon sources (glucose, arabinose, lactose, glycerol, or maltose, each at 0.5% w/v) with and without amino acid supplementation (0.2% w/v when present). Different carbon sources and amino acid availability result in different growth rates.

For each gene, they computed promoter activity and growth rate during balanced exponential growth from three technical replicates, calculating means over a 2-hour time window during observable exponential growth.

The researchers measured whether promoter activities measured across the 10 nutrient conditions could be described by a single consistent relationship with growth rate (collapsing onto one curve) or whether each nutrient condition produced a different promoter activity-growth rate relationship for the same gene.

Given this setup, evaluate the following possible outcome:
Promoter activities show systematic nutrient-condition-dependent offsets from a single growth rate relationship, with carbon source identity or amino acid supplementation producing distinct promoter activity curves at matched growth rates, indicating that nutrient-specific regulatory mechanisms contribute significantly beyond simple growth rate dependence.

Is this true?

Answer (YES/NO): NO